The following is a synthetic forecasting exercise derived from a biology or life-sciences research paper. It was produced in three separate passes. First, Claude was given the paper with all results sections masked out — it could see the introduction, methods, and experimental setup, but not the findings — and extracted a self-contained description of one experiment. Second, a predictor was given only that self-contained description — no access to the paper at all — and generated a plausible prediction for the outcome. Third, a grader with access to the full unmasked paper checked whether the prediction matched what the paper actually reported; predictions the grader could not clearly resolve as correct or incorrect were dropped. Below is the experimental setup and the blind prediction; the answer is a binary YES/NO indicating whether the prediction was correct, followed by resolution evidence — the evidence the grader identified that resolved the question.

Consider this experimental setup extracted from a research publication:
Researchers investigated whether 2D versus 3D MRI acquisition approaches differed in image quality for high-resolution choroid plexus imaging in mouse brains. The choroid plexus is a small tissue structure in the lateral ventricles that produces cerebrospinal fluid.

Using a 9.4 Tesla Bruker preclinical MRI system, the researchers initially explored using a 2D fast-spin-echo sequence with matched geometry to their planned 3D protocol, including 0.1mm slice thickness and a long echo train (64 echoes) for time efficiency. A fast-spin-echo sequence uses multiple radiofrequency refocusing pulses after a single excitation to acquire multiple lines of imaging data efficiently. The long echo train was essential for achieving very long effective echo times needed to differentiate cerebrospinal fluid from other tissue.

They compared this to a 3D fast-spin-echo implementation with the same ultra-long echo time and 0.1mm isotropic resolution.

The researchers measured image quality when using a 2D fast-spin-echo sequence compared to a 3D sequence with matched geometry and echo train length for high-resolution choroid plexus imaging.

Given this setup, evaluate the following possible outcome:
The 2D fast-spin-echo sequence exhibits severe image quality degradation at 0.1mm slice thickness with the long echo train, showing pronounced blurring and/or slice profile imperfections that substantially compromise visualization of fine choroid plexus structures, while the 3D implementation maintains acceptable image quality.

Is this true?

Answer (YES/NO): NO